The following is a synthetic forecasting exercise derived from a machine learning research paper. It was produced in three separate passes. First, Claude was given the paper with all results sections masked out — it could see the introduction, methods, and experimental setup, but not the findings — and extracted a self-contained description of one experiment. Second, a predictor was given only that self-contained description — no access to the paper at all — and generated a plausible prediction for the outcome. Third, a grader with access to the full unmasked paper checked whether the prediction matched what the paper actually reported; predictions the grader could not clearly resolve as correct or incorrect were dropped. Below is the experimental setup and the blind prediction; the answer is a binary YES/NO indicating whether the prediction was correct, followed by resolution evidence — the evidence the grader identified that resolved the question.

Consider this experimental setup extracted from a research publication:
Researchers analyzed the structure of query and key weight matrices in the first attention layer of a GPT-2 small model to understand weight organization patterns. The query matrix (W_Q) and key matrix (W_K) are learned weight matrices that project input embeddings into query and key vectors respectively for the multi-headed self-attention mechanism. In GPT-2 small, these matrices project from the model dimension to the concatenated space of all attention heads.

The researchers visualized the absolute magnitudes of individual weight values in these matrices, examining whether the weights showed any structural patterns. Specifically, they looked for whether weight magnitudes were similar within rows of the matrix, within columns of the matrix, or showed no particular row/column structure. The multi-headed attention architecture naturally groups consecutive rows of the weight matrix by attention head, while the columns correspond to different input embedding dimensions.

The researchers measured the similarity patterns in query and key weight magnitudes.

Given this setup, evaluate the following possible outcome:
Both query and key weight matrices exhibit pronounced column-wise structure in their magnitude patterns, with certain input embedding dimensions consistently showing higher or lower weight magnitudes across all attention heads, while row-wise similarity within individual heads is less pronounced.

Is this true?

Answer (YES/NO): NO